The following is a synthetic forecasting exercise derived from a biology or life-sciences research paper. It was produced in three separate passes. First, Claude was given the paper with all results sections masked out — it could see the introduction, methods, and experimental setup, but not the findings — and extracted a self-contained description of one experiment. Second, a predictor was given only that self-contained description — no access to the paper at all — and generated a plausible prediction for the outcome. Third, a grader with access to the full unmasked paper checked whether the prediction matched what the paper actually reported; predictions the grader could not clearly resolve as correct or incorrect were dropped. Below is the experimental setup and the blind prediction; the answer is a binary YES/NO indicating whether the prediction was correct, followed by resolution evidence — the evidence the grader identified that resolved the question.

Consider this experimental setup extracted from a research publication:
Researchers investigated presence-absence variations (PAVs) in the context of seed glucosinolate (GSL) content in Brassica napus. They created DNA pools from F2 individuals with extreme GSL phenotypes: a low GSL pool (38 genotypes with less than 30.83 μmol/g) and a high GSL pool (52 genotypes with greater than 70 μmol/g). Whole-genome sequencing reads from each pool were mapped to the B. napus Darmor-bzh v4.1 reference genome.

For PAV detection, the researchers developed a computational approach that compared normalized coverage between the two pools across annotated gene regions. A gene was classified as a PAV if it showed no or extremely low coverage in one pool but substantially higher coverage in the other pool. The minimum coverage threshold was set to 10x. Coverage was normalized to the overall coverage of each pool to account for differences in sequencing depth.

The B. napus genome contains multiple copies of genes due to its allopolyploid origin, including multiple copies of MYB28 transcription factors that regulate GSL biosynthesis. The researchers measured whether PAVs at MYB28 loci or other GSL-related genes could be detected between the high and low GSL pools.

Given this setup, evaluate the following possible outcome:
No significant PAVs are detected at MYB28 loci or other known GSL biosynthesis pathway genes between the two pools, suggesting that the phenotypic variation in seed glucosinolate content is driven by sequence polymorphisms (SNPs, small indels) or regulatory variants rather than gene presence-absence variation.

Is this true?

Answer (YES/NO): NO